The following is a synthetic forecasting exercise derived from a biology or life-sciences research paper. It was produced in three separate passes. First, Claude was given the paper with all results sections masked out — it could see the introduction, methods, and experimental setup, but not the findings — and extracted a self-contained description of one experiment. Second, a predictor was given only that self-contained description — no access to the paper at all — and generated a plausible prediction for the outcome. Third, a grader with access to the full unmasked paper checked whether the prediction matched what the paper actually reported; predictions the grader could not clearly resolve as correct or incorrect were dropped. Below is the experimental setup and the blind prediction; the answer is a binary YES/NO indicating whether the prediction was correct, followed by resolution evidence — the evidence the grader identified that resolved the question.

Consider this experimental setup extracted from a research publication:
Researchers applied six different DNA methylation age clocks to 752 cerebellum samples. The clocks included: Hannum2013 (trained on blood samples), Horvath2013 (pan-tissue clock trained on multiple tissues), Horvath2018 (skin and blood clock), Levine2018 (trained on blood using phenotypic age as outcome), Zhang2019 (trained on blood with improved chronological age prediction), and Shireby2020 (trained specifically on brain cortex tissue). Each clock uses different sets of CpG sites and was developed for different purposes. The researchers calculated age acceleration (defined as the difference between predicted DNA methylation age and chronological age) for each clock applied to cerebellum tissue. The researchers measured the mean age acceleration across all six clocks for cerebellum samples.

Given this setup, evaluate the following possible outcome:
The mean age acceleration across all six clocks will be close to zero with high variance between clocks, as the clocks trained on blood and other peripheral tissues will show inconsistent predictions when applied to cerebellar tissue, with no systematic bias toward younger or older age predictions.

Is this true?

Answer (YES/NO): NO